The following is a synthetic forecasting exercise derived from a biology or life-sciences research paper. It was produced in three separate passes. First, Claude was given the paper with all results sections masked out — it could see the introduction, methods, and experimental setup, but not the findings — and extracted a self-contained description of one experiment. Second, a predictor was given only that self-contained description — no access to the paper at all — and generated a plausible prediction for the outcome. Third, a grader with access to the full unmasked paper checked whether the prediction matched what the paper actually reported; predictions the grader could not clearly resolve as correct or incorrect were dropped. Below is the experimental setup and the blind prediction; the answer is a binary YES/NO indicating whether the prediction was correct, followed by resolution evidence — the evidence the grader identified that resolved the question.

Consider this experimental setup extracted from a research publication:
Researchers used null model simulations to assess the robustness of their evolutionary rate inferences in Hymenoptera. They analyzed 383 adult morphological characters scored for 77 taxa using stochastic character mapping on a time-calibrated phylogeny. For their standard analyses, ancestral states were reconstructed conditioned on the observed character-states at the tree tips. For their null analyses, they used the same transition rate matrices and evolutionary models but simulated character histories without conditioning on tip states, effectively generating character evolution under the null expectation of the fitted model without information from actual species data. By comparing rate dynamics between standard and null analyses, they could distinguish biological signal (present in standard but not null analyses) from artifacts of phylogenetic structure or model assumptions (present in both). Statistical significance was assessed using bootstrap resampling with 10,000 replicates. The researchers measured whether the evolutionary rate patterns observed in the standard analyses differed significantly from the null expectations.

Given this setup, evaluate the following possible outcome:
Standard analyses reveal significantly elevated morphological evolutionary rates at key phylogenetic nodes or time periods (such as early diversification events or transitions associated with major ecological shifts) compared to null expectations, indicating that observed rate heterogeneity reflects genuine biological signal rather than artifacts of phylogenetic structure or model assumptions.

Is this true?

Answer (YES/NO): YES